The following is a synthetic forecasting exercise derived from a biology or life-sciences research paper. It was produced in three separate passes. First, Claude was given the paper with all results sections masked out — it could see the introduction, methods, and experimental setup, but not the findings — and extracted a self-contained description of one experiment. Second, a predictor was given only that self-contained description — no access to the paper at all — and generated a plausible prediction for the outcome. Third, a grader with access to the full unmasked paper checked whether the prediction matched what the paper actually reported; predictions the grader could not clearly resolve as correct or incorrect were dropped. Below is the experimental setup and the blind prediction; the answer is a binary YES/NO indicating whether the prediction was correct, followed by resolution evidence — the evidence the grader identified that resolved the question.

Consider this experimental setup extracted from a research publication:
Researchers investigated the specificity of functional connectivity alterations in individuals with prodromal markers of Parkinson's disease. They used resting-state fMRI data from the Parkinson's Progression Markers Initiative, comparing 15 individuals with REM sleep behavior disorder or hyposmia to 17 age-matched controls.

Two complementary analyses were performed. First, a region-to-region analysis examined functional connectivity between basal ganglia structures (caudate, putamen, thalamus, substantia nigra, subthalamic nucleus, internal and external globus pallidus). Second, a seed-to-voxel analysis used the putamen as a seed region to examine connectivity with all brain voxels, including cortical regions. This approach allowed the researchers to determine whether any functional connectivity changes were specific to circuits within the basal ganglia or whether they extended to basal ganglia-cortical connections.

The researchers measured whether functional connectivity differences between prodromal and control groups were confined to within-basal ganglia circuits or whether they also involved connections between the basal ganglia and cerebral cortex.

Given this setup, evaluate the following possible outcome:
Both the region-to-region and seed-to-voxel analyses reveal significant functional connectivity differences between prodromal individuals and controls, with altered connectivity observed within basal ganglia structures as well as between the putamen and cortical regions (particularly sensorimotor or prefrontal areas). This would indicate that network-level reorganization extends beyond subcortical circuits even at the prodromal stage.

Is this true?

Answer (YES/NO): NO